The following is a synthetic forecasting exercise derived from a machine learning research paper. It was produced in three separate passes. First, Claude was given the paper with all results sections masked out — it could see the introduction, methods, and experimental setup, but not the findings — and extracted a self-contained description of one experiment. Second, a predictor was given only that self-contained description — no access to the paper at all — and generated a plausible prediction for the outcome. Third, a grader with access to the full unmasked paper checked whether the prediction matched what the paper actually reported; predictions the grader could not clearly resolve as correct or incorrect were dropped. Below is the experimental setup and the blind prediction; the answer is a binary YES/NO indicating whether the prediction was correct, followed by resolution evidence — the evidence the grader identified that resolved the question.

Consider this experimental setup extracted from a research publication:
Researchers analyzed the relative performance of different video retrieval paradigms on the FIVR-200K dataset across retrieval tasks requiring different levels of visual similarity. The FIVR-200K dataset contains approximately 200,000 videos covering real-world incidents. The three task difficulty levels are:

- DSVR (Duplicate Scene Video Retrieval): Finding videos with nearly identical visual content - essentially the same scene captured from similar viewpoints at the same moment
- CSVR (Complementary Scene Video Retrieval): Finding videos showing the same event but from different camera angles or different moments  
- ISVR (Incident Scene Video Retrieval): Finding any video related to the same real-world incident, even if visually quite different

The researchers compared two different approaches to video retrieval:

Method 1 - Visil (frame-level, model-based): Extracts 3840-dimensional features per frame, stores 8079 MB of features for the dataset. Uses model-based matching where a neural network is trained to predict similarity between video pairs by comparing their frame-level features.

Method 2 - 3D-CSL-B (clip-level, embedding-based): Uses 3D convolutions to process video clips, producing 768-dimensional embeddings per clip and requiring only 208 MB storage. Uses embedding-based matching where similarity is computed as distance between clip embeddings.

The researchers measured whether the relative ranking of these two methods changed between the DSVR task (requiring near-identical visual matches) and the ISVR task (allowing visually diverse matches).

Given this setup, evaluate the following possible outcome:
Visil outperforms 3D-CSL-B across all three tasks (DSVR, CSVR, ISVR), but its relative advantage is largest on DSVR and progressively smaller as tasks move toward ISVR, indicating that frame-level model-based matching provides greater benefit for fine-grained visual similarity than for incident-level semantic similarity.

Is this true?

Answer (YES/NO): NO